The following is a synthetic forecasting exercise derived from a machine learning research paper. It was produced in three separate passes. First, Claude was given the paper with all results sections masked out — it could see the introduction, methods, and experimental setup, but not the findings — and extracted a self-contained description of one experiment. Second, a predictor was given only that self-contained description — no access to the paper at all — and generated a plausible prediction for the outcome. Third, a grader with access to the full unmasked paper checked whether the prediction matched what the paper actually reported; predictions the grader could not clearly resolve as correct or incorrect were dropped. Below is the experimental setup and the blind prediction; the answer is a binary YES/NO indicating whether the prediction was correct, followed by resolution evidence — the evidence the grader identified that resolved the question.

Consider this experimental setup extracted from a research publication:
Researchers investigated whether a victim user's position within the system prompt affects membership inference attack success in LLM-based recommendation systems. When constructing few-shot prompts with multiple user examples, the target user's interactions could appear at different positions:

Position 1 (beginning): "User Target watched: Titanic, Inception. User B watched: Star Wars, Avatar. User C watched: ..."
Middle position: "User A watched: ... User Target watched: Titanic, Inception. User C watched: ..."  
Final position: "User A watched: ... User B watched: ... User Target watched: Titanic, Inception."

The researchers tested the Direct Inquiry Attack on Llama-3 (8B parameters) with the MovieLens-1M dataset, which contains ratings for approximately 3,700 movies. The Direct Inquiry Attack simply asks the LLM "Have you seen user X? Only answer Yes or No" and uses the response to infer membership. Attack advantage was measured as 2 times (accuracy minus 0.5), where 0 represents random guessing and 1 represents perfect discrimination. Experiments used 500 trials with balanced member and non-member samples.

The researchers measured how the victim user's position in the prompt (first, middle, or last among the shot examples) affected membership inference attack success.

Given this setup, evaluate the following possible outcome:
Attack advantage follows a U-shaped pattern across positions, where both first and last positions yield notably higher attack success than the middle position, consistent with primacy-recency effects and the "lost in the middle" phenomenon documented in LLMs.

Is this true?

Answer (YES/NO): NO